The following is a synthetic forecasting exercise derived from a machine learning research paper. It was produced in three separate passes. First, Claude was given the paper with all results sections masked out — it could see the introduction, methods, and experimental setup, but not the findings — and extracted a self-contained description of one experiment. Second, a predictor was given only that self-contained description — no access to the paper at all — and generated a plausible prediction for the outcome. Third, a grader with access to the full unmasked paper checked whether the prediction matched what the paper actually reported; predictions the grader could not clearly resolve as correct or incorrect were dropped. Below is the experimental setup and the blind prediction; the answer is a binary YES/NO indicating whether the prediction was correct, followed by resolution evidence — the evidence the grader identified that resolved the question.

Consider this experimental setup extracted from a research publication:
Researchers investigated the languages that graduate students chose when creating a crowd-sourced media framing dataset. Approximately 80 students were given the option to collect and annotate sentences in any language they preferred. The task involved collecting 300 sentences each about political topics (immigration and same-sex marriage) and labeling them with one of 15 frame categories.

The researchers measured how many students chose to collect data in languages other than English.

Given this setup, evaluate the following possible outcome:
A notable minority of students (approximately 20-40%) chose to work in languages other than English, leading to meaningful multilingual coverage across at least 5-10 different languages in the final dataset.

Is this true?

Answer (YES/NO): NO